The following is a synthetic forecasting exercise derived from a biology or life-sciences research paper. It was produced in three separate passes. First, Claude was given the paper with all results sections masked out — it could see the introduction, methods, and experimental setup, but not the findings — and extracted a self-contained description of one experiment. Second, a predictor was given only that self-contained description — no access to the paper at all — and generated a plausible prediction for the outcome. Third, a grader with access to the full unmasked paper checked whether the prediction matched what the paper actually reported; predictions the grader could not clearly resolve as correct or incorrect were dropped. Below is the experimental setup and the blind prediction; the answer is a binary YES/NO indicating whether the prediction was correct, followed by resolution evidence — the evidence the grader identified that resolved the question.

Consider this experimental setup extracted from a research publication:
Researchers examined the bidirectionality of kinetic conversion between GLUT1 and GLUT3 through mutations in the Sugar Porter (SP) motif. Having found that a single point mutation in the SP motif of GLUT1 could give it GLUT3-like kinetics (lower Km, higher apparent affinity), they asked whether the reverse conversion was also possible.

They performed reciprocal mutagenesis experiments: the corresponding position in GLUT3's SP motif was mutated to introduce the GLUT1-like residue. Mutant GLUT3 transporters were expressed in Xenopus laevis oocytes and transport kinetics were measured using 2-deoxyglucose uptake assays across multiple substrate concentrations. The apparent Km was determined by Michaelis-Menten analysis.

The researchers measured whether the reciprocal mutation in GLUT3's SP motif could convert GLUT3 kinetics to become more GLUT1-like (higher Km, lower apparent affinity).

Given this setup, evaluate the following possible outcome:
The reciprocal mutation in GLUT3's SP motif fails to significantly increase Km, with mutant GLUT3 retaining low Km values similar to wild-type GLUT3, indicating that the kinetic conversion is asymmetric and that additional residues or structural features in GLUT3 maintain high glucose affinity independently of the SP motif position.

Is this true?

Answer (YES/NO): NO